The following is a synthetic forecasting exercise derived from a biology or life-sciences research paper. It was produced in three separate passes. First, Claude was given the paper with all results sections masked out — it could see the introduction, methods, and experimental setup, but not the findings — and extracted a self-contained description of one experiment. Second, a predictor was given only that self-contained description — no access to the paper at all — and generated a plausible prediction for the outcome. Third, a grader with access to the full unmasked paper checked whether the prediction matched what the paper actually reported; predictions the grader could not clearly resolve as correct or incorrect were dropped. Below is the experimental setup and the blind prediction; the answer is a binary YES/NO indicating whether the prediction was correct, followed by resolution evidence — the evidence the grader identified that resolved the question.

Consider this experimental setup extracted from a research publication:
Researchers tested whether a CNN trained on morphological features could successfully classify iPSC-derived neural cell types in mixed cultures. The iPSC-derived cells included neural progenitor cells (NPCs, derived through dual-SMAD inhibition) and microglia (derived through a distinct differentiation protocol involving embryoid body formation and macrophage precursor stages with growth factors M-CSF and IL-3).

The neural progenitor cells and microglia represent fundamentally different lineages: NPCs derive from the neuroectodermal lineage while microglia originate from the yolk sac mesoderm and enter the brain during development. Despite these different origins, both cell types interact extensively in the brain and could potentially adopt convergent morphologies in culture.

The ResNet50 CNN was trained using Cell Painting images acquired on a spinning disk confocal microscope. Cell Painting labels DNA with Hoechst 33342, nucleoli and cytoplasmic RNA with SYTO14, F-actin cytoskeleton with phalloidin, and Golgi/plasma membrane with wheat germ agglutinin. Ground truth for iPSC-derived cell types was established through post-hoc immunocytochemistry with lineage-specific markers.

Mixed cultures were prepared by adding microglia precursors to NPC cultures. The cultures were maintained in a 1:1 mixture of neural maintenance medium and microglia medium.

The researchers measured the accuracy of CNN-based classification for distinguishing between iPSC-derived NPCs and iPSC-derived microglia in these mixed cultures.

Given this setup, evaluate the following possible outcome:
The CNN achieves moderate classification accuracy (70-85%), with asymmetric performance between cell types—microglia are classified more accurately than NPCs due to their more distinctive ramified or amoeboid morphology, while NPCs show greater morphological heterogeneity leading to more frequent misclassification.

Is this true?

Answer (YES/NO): NO